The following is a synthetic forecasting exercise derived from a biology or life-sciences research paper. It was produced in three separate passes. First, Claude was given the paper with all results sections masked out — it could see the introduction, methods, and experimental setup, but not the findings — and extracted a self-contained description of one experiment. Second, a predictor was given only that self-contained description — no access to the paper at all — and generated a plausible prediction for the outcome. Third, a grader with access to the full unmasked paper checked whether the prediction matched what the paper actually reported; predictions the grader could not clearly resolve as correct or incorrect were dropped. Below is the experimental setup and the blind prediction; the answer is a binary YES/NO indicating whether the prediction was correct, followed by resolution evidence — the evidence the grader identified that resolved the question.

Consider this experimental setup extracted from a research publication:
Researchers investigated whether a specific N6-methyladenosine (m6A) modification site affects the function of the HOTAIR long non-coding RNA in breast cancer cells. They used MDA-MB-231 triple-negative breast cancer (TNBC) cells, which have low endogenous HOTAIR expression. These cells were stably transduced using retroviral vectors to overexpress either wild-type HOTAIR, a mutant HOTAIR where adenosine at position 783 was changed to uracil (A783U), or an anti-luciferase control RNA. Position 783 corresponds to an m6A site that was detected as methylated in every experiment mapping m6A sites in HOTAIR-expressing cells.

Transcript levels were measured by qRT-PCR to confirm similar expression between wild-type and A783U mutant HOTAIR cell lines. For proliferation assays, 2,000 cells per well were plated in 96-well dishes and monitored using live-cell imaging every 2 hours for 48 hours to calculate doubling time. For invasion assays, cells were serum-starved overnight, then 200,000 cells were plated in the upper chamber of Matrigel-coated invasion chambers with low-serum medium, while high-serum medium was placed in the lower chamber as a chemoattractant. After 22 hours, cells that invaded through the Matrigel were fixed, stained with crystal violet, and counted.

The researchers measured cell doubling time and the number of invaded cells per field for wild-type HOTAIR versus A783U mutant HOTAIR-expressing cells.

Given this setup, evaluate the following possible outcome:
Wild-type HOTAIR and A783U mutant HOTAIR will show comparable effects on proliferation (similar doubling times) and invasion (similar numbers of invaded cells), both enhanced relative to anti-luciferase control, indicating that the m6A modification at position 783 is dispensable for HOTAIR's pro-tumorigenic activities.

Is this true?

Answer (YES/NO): NO